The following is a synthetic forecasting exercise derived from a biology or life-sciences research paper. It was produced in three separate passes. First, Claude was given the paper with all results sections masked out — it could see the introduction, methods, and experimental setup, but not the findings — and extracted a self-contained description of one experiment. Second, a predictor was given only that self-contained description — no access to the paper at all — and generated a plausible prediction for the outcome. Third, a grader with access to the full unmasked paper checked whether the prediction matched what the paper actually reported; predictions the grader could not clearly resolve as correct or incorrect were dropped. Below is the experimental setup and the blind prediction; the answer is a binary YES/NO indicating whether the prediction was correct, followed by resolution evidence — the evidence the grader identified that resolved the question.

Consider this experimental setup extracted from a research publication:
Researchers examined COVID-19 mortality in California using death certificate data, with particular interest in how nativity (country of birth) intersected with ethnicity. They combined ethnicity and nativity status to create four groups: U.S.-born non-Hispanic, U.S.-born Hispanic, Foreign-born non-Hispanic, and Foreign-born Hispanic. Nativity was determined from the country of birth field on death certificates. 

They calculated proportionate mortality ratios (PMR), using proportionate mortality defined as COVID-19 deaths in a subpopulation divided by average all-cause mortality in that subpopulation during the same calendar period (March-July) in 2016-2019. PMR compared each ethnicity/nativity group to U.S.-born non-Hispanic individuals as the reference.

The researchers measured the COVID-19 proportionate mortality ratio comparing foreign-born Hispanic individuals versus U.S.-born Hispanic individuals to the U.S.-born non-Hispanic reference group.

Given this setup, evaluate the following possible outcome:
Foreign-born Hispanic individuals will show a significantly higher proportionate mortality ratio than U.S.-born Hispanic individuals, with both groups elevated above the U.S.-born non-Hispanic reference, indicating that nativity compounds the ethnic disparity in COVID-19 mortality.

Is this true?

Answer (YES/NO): YES